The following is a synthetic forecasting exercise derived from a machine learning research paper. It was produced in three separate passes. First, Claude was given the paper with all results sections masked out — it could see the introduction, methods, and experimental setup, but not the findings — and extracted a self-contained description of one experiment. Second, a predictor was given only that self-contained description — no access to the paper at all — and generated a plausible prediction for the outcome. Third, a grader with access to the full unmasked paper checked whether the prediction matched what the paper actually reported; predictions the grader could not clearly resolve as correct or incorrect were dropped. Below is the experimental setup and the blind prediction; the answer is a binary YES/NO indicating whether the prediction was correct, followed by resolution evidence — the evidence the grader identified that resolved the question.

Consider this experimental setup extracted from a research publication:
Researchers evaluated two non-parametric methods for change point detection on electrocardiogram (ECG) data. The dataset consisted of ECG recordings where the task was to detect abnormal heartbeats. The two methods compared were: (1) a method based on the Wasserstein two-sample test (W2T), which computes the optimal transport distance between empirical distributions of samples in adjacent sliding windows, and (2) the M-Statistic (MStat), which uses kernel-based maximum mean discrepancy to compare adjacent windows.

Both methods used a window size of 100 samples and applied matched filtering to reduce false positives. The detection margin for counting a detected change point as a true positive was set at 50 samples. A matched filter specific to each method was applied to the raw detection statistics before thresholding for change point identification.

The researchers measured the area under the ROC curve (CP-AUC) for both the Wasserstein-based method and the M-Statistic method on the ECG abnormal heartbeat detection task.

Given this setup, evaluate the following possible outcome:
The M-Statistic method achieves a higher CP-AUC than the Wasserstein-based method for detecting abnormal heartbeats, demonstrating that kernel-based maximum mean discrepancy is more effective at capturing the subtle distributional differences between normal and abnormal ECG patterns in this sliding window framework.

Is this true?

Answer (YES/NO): NO